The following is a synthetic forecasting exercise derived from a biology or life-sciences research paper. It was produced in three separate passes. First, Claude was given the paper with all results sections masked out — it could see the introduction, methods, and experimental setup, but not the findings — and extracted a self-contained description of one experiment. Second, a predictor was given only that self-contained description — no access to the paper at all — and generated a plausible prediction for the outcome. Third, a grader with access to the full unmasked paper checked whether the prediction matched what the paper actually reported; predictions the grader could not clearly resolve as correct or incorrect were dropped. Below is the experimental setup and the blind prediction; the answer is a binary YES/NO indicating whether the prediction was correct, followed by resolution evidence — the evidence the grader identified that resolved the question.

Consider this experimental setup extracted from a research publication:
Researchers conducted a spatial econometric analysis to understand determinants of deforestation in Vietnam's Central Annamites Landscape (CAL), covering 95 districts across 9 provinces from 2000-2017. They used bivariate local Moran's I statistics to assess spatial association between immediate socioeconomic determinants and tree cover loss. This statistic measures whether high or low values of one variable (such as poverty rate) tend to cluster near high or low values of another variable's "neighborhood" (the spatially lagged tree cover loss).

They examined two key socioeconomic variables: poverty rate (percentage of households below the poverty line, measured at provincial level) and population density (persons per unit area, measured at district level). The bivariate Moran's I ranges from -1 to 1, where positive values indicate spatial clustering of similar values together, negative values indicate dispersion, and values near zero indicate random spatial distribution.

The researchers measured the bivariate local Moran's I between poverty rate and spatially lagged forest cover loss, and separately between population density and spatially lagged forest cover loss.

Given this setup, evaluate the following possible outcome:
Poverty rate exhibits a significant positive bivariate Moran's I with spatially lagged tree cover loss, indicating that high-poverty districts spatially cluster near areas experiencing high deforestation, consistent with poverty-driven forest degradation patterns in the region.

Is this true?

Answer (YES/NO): YES